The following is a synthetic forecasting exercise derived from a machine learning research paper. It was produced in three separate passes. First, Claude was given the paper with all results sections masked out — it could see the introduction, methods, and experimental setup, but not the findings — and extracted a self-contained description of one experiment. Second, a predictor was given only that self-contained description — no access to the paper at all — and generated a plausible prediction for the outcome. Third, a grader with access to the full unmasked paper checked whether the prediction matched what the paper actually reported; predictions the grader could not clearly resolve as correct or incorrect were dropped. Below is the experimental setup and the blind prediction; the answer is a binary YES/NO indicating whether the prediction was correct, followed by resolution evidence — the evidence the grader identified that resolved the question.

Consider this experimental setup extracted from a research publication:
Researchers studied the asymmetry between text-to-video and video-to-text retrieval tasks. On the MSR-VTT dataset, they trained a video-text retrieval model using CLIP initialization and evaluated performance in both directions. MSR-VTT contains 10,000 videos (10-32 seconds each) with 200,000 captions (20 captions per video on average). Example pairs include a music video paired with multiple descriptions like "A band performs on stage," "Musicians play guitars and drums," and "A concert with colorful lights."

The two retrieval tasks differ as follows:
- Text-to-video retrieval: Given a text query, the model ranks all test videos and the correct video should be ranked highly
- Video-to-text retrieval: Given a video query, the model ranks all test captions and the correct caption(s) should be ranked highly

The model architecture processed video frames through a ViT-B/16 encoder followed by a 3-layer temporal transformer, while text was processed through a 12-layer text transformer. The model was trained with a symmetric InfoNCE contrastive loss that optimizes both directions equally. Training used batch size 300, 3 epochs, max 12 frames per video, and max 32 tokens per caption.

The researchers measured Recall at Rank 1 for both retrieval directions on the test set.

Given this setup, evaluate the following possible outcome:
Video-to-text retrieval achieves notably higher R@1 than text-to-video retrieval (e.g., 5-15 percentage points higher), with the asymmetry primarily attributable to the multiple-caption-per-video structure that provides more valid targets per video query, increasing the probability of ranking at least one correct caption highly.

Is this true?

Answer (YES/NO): NO